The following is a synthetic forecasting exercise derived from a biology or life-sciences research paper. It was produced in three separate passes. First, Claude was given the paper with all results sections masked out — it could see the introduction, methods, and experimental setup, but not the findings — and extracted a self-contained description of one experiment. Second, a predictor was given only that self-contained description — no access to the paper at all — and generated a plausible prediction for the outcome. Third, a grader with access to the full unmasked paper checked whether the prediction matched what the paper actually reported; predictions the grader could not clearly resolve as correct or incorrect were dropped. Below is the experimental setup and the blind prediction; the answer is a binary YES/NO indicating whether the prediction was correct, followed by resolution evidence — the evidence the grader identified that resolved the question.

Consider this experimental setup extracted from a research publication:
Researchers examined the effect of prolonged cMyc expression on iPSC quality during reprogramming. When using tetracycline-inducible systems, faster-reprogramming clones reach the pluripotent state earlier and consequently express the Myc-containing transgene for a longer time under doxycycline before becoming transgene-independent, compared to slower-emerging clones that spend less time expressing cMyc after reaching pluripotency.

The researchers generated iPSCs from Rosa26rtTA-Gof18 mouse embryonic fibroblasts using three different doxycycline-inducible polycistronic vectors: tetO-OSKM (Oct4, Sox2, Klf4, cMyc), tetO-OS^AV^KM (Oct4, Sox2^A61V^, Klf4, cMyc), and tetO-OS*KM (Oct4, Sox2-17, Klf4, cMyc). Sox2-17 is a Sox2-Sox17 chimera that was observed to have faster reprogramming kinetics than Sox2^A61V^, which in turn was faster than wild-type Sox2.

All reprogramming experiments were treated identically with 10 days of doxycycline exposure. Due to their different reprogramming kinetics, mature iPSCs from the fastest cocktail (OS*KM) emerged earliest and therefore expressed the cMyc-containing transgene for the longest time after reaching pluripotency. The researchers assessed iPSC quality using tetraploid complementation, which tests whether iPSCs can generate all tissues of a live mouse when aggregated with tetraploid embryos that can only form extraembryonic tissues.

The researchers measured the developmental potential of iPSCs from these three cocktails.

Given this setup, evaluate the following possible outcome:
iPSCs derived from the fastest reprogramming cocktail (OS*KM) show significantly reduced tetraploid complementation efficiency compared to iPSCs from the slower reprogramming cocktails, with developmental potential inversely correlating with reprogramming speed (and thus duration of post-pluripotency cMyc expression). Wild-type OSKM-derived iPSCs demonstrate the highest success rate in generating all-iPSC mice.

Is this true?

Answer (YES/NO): NO